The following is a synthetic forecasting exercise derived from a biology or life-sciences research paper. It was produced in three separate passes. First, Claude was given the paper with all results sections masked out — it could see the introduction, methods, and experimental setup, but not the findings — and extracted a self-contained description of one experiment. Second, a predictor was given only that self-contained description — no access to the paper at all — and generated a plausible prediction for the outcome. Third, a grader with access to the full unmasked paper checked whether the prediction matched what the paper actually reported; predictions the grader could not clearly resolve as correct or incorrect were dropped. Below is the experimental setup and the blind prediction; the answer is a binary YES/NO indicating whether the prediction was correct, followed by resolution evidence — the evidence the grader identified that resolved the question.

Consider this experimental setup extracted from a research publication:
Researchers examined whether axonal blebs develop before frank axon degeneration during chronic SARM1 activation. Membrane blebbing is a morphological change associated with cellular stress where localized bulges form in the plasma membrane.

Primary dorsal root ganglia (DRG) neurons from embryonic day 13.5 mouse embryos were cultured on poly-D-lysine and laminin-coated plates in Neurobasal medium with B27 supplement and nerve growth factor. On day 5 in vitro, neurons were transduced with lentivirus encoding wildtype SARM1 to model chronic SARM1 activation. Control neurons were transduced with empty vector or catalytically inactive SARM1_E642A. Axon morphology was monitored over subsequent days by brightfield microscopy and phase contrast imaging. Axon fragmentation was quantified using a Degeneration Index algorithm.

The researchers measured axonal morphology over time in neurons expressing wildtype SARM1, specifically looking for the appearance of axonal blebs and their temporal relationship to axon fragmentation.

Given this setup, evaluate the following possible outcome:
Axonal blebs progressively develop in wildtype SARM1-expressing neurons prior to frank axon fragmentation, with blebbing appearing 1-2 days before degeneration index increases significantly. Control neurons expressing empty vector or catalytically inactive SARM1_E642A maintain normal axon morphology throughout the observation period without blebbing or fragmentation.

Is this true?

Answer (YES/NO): NO